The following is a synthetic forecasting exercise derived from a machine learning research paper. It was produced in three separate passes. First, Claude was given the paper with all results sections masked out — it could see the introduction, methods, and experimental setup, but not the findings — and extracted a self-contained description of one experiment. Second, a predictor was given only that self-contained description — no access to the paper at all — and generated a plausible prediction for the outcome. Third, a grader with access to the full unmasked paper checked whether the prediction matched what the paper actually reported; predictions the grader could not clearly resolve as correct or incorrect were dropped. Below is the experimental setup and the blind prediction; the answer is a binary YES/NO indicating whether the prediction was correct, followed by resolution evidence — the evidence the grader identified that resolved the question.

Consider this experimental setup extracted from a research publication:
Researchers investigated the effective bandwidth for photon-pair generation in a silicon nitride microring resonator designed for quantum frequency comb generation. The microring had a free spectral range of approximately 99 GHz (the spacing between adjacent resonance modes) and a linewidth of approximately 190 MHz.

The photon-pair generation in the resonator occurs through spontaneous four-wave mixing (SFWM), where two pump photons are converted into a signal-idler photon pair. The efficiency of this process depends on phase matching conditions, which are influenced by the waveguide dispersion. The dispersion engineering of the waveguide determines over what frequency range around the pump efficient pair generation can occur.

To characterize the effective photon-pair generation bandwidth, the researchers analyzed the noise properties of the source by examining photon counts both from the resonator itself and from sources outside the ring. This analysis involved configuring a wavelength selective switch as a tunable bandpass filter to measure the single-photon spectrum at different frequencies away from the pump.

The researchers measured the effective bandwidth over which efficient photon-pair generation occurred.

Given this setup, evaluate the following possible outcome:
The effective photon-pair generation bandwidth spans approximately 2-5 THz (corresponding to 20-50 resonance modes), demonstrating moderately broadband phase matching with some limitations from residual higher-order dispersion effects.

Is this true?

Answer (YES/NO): YES